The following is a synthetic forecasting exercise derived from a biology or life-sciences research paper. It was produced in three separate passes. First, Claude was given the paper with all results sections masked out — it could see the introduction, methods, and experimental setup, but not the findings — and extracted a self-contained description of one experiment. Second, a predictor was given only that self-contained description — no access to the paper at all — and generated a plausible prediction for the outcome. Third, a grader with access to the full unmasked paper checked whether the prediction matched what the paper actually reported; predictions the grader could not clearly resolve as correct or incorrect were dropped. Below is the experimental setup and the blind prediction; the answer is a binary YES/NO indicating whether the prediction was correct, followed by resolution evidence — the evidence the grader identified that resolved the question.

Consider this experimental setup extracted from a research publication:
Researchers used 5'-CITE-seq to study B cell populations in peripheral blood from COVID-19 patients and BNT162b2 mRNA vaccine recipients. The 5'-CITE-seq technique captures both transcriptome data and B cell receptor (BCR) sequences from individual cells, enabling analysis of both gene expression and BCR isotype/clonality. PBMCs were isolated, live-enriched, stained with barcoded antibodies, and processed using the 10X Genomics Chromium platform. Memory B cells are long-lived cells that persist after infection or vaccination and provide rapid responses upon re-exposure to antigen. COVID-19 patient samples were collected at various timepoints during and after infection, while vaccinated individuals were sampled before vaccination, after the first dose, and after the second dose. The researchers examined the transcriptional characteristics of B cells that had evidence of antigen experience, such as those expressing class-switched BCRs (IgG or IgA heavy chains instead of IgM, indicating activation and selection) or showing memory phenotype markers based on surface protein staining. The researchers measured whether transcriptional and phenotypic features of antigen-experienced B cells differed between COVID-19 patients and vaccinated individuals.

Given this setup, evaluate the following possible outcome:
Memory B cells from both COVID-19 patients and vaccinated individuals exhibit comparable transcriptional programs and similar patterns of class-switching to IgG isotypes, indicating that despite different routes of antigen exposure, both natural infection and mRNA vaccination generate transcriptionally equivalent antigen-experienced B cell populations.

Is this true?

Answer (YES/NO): NO